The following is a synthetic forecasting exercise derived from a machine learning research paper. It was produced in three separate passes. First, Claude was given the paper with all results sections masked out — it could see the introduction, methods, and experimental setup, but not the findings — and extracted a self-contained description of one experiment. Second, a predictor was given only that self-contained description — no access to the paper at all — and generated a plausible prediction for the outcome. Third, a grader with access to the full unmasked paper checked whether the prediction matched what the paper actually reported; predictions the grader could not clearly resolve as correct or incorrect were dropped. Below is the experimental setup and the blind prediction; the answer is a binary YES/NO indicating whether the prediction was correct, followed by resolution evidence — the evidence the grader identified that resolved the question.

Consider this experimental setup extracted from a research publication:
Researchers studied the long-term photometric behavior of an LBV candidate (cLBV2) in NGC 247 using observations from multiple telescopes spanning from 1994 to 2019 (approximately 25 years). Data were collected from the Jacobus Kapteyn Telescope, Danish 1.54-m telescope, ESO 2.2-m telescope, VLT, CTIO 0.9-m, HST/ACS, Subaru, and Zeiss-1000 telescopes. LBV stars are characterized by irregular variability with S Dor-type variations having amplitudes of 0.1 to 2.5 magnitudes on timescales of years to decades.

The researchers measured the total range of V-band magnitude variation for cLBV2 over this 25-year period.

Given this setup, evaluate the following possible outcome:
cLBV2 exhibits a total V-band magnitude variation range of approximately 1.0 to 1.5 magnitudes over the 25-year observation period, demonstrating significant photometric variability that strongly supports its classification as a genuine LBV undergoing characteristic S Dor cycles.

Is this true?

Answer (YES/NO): NO